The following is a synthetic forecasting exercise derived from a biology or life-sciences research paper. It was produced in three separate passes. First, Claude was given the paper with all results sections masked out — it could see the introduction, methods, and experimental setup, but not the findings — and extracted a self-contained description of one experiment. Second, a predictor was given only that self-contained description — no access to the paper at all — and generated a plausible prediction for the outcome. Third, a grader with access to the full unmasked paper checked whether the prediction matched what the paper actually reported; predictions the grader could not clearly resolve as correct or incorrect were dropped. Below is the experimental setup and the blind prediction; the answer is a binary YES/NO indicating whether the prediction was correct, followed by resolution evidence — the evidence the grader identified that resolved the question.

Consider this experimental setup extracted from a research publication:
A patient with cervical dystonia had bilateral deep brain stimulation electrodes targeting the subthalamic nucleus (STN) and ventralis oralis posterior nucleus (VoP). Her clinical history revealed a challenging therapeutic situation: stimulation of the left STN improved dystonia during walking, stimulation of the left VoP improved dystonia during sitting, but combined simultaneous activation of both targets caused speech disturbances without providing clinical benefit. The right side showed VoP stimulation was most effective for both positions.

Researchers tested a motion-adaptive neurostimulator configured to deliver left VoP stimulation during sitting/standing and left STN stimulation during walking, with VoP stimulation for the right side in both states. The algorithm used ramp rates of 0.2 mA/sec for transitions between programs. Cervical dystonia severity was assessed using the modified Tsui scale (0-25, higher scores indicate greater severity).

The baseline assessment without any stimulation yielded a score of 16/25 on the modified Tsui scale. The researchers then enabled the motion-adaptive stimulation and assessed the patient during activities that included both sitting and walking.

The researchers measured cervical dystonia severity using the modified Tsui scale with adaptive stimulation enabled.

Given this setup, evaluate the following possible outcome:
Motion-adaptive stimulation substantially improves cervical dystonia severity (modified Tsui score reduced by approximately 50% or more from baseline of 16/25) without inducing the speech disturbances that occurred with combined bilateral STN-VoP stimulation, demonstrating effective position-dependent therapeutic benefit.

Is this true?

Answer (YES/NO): YES